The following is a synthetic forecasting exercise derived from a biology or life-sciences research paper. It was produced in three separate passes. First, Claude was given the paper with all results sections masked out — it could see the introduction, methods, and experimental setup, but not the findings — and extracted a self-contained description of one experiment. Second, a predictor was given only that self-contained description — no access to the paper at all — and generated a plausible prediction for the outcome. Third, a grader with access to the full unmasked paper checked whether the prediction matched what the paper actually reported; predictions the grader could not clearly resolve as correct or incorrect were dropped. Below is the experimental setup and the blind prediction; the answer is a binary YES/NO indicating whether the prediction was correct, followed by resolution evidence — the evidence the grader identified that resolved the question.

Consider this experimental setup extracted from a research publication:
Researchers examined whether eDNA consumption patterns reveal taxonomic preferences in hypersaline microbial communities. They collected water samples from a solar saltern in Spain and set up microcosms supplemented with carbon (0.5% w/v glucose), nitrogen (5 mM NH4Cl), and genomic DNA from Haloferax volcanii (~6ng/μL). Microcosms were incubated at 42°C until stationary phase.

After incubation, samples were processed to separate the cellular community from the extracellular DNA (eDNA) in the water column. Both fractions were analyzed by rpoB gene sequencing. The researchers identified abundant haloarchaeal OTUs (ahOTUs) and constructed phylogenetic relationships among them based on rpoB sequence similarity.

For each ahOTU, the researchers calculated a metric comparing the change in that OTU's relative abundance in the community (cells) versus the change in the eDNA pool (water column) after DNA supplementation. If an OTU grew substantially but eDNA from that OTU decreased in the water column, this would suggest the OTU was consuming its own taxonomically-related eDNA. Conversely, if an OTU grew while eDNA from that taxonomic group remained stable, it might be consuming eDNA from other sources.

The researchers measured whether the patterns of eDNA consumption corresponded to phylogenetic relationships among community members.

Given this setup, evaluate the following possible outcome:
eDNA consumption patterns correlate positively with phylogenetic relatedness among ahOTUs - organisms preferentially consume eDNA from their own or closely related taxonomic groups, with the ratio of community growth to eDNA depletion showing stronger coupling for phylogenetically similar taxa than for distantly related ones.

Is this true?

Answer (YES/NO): YES